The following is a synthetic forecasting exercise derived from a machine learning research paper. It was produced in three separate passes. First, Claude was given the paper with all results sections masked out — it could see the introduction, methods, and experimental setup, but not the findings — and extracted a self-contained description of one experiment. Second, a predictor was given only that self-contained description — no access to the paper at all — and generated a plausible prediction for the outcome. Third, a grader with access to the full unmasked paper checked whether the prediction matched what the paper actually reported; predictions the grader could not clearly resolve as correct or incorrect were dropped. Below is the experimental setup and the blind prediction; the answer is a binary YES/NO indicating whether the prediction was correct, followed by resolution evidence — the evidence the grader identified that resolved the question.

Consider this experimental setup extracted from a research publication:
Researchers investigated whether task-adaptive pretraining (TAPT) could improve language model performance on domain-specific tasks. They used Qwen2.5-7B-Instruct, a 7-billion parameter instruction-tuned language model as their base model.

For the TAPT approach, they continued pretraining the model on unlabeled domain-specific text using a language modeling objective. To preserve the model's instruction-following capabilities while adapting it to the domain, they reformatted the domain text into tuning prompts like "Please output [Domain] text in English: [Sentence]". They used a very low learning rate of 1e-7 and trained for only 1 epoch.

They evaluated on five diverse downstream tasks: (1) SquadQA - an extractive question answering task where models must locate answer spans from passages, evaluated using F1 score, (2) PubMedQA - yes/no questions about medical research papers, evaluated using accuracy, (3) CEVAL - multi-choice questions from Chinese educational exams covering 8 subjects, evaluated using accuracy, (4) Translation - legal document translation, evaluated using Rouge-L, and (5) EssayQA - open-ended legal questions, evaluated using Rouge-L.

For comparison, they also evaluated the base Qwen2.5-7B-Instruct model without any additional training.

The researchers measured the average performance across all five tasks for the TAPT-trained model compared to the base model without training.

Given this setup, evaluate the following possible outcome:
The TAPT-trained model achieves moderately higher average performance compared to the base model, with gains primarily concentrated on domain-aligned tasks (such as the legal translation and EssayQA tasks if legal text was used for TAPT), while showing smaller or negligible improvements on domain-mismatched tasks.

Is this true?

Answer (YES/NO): NO